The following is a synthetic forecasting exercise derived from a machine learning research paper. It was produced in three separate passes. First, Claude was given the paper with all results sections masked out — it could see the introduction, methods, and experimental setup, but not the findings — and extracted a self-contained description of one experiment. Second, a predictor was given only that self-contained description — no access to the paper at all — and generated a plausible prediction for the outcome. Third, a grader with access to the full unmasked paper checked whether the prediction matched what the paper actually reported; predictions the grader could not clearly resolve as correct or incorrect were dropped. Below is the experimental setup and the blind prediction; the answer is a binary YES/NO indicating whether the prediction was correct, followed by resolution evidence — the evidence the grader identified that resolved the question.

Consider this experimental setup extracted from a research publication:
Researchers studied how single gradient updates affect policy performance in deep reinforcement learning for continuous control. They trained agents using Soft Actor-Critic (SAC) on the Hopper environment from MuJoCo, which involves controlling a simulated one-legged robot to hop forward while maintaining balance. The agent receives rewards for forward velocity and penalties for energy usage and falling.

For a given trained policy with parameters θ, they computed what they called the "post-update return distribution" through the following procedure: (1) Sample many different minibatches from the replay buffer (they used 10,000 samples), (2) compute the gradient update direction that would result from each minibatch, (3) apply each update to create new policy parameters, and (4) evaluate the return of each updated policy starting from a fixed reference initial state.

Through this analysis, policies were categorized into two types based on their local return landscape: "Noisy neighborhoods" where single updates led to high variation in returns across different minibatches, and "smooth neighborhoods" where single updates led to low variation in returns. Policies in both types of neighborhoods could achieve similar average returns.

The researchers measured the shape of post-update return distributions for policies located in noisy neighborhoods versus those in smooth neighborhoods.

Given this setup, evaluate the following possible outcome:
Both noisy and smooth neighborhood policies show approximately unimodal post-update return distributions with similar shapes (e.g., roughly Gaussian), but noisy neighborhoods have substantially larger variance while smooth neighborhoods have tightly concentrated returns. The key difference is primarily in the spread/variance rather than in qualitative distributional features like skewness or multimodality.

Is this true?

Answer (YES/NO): NO